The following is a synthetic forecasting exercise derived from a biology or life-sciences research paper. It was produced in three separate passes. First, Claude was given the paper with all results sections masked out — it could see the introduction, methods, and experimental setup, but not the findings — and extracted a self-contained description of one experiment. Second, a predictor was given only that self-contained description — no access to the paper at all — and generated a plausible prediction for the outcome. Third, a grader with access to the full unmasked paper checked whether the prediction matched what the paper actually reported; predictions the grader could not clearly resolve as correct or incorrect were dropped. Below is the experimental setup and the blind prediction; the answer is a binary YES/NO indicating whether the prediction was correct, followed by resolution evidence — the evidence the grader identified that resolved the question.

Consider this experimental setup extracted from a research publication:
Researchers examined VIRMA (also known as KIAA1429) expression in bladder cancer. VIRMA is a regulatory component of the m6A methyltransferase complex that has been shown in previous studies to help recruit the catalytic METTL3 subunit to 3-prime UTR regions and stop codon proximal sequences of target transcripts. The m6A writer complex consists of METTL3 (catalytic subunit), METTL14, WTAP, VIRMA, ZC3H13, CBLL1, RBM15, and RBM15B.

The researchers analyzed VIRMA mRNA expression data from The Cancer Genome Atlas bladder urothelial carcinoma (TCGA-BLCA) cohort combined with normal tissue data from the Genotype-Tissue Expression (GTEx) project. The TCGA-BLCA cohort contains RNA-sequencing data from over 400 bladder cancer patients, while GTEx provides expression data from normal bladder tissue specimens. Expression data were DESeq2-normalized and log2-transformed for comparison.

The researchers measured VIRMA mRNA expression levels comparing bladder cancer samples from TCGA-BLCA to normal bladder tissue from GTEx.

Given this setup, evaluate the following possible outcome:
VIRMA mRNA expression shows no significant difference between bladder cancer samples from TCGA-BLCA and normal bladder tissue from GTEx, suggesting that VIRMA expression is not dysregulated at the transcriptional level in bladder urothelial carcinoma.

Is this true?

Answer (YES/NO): NO